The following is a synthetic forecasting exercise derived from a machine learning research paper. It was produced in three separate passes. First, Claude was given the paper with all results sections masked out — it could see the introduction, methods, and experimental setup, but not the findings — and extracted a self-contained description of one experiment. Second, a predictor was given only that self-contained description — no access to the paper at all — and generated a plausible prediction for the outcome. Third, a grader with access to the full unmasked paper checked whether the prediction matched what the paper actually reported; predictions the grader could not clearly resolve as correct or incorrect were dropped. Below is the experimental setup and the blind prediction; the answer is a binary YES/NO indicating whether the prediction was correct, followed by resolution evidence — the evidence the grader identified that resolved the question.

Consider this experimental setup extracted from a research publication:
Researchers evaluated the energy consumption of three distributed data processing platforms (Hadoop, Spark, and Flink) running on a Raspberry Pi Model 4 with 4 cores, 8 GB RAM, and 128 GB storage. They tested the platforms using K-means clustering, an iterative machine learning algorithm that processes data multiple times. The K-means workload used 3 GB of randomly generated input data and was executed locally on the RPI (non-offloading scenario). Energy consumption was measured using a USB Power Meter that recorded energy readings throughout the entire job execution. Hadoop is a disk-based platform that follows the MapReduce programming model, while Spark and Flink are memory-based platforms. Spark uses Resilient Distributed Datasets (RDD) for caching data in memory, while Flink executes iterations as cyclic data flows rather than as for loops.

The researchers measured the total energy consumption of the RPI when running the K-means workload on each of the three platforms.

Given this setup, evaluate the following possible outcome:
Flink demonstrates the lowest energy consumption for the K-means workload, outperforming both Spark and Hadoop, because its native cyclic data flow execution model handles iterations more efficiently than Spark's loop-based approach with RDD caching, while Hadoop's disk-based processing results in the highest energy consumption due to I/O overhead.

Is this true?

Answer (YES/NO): YES